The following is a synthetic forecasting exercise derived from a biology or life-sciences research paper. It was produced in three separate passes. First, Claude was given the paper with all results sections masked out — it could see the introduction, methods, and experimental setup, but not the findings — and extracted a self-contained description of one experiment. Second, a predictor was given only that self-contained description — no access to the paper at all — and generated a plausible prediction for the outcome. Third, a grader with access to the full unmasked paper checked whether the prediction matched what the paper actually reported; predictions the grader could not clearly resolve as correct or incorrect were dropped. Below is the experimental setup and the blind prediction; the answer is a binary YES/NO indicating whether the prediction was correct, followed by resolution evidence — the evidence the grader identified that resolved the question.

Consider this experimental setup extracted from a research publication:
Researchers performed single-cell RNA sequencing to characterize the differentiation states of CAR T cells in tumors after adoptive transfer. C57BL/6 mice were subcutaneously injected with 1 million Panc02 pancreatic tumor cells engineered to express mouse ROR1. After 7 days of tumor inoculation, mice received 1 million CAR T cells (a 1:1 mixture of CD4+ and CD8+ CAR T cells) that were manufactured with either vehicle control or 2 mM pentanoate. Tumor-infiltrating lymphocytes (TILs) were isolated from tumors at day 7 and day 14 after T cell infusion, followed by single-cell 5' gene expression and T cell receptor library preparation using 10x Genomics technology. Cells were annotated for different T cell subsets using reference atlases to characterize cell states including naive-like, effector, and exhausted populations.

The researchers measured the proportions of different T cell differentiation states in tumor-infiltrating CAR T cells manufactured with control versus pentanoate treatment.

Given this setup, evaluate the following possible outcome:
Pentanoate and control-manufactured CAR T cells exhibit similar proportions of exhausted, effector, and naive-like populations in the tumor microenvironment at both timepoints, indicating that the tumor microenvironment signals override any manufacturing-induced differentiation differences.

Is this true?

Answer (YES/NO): NO